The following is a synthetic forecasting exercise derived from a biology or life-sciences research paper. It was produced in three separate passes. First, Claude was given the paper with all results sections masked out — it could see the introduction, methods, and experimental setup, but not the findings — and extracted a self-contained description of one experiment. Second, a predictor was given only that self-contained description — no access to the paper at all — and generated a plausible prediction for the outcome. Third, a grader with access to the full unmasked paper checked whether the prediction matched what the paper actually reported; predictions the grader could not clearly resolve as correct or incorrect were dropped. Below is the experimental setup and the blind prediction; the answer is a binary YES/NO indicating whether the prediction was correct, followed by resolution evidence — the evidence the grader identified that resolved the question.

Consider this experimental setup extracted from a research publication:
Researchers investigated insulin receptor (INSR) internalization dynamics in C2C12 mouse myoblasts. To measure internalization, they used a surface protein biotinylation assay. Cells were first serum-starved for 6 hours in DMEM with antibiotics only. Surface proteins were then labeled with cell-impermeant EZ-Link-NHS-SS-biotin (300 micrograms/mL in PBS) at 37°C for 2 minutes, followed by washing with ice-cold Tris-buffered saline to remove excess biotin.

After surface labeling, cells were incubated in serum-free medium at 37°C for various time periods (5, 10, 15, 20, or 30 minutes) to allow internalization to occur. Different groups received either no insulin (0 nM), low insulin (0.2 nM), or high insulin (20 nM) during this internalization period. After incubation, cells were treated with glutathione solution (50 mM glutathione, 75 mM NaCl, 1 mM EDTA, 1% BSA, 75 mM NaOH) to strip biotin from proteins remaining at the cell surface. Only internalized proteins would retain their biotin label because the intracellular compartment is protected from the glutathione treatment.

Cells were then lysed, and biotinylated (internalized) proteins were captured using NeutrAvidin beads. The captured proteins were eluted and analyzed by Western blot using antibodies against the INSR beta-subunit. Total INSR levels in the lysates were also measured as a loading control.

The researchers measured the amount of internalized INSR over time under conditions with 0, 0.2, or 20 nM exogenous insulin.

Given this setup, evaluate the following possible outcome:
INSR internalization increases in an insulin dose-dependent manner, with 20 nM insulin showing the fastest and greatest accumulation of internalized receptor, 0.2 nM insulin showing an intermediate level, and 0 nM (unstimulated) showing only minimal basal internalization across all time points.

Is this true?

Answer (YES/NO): NO